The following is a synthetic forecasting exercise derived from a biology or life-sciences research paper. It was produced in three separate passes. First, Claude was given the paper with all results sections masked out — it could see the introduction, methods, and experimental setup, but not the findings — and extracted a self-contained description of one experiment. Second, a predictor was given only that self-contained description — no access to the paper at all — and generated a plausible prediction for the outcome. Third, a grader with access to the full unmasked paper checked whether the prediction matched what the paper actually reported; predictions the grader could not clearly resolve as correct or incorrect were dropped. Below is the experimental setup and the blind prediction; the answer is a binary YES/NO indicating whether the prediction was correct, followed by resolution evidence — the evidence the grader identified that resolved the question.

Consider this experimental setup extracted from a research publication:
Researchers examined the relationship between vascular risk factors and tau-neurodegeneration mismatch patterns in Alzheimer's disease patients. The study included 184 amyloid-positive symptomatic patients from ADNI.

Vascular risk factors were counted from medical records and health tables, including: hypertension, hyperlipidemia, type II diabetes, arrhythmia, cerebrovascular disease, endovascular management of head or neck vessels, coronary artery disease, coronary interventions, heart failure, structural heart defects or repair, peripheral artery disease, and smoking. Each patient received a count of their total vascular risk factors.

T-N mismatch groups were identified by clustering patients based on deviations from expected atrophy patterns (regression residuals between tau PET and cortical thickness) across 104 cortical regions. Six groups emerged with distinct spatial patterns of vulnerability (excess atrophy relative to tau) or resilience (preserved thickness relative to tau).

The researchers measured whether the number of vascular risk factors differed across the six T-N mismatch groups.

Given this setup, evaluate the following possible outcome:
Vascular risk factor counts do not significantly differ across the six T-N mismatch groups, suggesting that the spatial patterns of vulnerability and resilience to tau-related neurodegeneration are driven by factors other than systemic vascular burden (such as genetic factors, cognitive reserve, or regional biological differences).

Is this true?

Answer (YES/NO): NO